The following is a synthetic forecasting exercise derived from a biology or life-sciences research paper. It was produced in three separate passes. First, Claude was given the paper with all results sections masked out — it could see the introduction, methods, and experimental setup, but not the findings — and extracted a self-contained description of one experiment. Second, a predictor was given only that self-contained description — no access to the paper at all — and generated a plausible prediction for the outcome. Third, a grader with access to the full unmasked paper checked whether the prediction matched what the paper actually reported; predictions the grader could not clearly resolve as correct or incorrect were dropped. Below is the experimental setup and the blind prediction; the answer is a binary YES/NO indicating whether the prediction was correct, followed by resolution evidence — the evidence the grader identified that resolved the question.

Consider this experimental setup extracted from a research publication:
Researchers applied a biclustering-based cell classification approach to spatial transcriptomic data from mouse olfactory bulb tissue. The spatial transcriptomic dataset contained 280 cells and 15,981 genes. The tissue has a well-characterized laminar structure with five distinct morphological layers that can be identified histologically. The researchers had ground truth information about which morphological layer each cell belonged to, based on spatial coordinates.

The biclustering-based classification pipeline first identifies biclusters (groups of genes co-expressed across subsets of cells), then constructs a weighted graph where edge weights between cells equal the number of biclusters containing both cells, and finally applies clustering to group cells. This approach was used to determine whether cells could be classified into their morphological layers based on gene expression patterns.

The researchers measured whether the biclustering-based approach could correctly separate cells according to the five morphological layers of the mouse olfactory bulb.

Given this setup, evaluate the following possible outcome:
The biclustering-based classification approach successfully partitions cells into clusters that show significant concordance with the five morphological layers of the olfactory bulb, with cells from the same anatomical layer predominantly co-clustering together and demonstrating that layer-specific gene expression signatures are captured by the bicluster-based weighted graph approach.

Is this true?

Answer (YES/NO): NO